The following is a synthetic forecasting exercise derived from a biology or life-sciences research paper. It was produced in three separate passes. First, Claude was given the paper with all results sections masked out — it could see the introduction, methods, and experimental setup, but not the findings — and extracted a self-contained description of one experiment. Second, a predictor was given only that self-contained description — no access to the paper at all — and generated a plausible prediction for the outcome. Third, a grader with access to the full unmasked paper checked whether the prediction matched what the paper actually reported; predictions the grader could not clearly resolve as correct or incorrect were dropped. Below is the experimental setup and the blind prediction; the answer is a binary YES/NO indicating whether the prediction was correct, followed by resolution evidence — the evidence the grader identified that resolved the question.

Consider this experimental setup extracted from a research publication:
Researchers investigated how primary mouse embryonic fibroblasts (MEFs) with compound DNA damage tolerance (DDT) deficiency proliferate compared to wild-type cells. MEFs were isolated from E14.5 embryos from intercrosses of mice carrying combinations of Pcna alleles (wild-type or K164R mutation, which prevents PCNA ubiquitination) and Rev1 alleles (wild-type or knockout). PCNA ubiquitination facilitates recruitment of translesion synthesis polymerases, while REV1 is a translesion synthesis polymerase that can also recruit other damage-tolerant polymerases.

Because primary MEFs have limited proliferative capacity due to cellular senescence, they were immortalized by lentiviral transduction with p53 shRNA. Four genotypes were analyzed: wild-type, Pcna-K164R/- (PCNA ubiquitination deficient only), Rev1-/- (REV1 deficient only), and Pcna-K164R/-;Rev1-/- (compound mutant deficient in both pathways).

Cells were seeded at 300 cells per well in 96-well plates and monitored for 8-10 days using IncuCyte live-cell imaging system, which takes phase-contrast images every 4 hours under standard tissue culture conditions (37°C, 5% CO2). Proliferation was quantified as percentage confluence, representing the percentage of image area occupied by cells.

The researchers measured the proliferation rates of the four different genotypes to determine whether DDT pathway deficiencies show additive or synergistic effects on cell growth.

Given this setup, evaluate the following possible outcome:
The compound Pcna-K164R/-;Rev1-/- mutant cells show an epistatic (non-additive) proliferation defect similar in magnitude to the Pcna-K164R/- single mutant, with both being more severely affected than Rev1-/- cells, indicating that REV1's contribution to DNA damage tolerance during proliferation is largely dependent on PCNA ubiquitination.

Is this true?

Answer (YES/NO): NO